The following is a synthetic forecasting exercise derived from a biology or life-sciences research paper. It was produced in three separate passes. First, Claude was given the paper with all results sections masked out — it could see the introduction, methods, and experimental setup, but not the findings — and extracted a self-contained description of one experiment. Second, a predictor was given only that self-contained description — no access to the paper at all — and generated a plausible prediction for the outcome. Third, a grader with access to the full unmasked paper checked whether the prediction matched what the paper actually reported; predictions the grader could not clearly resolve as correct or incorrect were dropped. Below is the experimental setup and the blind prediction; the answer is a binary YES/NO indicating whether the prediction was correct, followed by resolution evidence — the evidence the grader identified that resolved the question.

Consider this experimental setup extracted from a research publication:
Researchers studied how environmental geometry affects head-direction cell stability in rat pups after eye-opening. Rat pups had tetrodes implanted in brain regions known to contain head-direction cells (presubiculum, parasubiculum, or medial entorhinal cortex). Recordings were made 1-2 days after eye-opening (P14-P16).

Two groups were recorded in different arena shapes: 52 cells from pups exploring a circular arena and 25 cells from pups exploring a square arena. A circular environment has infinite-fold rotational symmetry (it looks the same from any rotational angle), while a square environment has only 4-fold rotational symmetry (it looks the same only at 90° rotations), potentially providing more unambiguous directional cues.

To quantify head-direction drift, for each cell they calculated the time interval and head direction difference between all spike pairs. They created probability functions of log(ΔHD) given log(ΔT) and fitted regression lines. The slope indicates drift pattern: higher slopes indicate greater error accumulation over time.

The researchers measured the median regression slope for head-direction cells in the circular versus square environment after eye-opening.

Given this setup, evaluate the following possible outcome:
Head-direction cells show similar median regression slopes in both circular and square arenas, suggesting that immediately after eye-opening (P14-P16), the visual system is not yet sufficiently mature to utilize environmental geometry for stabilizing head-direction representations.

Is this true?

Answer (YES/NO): NO